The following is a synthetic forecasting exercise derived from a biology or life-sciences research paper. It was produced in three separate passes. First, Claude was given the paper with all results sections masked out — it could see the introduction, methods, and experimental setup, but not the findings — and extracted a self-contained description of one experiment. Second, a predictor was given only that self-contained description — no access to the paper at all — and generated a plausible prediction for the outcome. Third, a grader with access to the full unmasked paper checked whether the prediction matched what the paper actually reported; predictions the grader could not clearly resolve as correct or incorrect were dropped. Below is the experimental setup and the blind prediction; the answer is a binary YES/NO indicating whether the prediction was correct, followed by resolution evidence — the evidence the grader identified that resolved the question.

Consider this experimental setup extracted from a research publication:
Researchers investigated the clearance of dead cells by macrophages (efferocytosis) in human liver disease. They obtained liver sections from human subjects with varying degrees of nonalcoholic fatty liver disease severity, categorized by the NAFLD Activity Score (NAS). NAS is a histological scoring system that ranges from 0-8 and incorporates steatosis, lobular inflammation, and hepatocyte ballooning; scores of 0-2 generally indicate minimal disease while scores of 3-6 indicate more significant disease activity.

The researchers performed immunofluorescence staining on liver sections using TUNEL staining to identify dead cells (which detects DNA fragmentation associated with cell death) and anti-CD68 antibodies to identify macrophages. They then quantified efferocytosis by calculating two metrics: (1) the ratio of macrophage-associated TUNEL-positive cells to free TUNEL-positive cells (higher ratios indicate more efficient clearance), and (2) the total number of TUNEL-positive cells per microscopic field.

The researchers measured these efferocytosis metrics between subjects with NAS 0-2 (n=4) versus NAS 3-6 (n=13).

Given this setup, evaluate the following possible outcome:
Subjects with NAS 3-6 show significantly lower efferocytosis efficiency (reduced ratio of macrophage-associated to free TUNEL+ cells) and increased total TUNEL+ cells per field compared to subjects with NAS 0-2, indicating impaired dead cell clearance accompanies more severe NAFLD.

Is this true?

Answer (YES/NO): YES